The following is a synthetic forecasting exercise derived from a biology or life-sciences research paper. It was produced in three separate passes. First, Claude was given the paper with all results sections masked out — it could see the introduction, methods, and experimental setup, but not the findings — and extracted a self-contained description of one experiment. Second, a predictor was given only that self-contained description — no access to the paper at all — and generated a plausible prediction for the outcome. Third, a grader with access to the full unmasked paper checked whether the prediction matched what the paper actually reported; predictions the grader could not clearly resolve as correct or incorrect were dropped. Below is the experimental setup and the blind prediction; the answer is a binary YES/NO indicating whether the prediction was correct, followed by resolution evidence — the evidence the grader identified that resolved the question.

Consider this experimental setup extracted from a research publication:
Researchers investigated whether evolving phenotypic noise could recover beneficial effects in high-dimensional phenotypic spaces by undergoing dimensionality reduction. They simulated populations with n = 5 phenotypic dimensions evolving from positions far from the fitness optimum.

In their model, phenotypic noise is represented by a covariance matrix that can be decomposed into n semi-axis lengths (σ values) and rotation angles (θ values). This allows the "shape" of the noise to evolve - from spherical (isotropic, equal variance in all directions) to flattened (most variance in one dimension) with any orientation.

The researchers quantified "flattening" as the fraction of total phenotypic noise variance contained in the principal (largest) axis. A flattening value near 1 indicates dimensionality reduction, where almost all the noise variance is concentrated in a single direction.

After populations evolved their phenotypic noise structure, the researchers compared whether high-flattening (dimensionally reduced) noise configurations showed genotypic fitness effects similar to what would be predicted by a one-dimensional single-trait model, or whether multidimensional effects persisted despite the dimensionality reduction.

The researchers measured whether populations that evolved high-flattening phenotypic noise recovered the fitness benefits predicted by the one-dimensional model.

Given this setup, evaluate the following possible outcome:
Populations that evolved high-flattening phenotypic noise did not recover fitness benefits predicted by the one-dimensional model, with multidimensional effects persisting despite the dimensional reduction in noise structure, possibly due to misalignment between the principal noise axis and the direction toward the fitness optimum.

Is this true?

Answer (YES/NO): NO